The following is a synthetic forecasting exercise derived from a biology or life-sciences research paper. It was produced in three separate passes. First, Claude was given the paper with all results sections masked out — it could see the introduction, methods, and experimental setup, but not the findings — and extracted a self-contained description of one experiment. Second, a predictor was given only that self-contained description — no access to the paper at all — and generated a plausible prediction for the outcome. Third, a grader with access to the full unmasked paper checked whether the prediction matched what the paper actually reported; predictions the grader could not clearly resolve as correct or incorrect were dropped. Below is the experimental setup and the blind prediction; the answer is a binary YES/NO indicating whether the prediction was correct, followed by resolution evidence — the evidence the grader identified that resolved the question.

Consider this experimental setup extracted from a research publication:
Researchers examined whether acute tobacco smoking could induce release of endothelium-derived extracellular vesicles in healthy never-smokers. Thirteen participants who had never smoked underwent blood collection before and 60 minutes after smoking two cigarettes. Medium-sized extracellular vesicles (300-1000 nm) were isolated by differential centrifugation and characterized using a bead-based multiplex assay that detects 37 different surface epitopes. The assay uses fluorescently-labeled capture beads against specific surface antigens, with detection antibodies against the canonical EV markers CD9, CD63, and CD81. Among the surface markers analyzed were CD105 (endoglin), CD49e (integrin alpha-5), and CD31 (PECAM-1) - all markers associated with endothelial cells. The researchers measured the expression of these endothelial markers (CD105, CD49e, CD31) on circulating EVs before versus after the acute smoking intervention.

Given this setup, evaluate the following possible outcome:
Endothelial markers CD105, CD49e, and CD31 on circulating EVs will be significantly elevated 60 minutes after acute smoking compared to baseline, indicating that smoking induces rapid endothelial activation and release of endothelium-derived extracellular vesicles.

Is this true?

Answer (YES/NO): NO